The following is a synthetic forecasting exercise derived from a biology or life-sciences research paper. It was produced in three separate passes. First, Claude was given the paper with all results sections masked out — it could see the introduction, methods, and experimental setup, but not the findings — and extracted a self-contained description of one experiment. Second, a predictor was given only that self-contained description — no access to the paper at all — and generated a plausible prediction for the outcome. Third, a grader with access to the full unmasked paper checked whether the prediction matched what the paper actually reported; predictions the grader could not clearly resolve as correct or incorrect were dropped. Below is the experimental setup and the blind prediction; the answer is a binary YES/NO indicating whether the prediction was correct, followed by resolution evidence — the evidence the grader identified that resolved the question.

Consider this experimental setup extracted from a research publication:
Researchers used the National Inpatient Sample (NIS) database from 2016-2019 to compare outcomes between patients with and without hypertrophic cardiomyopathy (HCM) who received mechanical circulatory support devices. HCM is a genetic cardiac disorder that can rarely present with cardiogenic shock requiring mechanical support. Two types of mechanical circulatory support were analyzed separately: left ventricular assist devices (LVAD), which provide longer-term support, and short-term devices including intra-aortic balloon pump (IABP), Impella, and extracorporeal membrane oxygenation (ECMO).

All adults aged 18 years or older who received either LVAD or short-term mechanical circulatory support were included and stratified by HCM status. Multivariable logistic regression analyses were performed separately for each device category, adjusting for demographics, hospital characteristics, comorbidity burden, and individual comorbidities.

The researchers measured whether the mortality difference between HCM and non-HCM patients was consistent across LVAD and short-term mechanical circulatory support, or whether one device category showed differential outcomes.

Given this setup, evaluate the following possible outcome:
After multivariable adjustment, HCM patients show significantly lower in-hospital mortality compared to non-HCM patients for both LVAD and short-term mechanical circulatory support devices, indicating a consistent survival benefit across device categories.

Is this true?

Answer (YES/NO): NO